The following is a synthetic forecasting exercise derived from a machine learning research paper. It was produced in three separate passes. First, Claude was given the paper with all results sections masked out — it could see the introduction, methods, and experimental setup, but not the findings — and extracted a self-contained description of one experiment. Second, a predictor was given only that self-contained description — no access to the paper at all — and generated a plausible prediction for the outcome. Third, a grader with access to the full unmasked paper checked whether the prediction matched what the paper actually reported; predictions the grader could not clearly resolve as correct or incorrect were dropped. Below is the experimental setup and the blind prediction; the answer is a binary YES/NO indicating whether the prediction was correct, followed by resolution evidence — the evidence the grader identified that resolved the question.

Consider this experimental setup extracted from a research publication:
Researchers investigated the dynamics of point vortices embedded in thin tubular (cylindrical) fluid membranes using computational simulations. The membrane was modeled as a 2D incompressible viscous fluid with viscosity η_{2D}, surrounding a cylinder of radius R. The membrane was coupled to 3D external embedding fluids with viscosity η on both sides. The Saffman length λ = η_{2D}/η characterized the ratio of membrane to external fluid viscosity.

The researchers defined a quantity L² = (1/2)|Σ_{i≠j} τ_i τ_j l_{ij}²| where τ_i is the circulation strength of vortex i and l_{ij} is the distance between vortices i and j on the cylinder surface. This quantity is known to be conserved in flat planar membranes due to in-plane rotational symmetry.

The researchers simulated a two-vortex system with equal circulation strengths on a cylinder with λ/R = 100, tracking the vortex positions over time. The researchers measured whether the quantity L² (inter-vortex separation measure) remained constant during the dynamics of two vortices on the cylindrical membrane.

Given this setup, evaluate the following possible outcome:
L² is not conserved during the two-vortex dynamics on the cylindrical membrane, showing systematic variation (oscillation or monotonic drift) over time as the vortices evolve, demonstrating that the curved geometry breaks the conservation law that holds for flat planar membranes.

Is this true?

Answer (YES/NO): YES